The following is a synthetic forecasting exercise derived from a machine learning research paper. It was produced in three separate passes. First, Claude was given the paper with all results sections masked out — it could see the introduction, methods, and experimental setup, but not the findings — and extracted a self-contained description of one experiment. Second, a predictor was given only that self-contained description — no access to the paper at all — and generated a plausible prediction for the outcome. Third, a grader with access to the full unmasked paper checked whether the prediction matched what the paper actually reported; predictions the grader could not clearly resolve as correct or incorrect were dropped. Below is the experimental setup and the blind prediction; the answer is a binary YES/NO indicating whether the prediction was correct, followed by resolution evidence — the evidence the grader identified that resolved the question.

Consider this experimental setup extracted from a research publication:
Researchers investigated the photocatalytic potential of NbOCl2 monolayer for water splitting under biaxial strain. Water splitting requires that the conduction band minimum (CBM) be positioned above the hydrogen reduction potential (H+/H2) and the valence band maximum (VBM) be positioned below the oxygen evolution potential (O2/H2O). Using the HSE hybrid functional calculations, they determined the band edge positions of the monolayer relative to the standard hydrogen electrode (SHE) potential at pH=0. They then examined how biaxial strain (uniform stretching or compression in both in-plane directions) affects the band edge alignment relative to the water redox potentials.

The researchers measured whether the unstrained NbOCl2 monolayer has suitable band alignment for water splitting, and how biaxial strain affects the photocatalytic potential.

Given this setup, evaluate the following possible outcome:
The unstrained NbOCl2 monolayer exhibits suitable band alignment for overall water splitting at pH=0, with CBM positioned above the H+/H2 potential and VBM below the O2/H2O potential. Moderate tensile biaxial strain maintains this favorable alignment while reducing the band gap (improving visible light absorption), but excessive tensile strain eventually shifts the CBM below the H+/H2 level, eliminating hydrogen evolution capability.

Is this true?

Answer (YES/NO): NO